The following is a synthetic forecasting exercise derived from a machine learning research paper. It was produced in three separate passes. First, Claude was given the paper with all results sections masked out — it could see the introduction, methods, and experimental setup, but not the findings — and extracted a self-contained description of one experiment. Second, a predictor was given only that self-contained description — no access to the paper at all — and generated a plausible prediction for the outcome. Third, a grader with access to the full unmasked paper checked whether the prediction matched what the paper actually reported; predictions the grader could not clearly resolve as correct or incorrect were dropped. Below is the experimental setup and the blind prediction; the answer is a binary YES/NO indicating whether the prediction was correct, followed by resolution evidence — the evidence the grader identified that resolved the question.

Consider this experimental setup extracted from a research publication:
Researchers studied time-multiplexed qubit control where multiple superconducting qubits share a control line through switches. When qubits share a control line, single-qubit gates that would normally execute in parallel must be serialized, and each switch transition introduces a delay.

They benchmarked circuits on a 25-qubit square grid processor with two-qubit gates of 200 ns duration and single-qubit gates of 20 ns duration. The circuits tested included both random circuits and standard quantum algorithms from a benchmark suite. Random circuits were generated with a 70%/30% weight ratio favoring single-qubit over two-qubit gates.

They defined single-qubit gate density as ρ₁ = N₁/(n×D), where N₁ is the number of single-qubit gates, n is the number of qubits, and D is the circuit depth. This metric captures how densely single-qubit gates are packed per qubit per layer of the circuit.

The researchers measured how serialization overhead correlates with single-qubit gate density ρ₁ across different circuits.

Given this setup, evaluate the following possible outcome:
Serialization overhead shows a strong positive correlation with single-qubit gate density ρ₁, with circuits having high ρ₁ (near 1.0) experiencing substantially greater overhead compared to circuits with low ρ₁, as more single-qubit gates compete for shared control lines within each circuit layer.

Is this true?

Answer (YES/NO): YES